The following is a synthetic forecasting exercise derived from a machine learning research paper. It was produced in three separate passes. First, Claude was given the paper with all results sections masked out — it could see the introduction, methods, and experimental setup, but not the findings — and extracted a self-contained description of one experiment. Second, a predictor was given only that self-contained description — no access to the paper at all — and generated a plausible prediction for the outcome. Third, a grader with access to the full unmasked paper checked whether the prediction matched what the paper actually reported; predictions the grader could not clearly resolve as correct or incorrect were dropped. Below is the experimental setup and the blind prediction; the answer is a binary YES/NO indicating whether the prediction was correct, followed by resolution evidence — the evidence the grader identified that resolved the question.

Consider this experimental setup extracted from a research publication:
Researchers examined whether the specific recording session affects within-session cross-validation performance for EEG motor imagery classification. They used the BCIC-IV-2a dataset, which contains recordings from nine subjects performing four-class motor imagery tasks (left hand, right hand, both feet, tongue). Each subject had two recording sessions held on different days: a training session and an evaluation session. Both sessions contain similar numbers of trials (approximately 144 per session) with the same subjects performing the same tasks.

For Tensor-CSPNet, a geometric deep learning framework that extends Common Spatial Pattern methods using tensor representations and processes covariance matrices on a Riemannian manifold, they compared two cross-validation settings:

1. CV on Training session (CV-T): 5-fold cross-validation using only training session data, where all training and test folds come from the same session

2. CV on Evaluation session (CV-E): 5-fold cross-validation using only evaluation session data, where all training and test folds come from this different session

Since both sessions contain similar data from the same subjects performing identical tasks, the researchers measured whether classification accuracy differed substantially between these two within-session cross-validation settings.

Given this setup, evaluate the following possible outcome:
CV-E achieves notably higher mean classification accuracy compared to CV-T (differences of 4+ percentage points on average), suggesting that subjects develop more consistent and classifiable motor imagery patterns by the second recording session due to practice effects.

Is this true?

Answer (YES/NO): NO